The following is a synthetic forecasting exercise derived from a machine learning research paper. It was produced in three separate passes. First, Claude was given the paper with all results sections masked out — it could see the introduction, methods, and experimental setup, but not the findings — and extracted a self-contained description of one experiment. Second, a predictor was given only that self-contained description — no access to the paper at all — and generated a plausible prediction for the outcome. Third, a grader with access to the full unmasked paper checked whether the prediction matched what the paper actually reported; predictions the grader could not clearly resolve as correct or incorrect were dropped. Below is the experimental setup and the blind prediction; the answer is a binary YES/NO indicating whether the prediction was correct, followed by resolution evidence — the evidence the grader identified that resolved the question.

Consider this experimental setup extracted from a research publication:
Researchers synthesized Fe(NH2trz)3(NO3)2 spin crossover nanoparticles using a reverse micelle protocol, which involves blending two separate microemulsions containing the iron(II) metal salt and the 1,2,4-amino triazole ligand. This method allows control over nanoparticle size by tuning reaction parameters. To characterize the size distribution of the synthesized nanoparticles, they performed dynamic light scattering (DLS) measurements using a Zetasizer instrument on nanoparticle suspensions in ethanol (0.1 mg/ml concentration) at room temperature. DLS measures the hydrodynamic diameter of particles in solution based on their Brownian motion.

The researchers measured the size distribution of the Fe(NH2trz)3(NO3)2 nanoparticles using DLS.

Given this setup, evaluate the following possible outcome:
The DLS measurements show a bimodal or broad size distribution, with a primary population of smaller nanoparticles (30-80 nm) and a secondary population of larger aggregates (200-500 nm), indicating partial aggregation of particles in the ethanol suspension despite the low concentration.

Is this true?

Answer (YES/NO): NO